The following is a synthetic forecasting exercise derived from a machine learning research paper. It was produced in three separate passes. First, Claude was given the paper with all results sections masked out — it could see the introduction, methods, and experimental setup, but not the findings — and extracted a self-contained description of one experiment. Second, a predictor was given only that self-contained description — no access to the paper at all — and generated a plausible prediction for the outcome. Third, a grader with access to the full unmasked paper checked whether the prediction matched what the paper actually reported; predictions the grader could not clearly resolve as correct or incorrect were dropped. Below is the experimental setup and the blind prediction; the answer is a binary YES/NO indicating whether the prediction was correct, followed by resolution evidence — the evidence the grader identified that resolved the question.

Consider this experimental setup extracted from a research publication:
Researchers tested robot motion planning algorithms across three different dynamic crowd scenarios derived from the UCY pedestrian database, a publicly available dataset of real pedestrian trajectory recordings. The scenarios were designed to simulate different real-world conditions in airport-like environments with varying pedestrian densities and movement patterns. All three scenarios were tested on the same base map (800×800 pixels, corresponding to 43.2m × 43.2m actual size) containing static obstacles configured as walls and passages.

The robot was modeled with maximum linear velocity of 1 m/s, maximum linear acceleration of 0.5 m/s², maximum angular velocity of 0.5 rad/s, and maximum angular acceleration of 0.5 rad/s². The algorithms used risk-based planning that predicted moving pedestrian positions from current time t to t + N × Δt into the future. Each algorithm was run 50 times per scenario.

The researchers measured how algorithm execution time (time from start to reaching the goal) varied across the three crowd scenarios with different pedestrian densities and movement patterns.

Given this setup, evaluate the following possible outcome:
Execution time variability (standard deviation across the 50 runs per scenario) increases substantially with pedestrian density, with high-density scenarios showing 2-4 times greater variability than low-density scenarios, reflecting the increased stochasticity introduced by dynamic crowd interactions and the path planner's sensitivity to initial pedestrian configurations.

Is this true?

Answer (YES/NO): NO